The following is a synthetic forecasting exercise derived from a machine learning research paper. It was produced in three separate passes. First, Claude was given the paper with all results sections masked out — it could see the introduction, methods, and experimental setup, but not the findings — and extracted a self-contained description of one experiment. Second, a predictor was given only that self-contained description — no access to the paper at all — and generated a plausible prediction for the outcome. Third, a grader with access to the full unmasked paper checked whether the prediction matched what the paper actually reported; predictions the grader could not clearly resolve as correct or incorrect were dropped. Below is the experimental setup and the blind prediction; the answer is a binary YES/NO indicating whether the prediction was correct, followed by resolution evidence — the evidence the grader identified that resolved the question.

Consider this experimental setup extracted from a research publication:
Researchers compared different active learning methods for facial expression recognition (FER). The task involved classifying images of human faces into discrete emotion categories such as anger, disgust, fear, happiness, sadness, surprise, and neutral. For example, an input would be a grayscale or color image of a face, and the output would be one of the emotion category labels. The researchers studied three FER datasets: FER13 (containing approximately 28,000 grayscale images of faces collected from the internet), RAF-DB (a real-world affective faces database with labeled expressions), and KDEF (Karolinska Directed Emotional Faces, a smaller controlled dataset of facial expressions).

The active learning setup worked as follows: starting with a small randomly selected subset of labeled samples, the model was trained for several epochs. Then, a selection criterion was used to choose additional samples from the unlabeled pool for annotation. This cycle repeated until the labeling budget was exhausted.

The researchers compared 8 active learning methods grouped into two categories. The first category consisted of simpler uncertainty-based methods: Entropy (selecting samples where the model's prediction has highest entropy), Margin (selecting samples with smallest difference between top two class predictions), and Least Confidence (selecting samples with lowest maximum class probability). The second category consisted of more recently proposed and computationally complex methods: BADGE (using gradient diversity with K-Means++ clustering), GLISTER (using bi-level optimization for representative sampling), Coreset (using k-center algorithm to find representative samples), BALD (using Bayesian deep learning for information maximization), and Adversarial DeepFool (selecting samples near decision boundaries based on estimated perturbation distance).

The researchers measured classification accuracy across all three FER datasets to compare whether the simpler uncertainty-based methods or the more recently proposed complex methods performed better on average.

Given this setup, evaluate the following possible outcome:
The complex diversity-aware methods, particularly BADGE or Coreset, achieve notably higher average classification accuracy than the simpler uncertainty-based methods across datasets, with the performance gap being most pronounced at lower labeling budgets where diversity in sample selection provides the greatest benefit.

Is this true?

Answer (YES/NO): NO